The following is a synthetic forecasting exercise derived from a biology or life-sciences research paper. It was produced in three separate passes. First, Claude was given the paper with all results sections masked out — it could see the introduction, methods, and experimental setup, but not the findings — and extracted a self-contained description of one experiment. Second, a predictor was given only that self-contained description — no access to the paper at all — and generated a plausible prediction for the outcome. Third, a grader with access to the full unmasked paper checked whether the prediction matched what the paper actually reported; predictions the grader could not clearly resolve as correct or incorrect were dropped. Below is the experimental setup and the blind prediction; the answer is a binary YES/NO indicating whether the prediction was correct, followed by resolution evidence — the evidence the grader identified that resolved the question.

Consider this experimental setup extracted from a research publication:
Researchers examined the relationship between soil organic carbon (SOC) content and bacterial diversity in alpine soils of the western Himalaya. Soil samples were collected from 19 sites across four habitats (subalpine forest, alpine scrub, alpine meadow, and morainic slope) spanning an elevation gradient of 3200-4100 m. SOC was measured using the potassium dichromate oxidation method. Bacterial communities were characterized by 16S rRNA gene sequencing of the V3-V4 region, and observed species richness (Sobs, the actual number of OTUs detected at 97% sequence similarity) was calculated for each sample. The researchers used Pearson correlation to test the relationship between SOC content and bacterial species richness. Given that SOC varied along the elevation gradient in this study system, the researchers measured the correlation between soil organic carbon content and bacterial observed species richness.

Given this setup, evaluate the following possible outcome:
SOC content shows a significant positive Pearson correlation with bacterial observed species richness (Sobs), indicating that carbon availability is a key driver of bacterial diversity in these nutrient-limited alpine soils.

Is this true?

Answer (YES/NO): YES